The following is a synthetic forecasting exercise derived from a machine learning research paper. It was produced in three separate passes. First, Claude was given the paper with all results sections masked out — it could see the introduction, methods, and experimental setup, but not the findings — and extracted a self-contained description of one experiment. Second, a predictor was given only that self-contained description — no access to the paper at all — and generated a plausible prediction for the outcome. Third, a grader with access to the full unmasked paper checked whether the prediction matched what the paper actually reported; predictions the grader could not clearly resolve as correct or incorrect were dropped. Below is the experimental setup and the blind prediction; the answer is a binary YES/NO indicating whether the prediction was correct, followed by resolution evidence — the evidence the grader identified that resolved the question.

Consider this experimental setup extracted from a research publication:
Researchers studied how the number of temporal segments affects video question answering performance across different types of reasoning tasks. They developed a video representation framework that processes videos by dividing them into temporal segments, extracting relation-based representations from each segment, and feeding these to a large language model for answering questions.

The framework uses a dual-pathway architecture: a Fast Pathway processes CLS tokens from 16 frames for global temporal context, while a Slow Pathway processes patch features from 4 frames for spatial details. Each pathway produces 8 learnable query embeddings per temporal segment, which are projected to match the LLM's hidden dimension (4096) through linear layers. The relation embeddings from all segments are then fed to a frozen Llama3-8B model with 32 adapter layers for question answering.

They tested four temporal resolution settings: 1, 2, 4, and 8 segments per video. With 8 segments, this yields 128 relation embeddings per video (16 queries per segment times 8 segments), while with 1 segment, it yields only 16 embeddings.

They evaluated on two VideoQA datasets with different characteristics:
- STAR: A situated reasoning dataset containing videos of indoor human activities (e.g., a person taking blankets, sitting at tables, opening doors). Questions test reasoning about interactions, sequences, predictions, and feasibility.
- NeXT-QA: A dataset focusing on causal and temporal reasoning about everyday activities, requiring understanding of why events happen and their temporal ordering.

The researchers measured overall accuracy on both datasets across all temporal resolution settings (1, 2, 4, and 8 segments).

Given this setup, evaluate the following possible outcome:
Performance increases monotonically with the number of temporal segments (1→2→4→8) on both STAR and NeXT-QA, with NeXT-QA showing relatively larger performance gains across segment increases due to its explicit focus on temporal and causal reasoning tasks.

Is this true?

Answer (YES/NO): NO